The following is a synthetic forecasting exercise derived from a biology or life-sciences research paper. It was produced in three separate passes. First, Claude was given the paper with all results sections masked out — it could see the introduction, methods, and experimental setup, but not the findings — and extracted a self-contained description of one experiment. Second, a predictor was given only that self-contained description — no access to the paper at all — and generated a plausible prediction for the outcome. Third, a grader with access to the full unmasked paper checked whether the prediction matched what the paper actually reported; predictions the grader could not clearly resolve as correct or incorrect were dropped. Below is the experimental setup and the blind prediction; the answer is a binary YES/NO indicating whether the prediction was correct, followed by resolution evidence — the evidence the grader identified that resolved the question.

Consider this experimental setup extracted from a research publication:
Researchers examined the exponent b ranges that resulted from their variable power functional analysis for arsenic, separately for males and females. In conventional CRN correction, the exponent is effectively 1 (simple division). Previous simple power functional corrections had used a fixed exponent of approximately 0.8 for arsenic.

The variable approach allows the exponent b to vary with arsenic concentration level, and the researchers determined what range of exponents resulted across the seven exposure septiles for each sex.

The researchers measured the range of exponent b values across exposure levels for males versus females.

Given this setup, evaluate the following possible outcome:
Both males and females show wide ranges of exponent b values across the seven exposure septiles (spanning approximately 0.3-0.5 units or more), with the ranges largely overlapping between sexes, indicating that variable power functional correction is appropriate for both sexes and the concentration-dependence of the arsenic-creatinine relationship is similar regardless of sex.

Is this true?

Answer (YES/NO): NO